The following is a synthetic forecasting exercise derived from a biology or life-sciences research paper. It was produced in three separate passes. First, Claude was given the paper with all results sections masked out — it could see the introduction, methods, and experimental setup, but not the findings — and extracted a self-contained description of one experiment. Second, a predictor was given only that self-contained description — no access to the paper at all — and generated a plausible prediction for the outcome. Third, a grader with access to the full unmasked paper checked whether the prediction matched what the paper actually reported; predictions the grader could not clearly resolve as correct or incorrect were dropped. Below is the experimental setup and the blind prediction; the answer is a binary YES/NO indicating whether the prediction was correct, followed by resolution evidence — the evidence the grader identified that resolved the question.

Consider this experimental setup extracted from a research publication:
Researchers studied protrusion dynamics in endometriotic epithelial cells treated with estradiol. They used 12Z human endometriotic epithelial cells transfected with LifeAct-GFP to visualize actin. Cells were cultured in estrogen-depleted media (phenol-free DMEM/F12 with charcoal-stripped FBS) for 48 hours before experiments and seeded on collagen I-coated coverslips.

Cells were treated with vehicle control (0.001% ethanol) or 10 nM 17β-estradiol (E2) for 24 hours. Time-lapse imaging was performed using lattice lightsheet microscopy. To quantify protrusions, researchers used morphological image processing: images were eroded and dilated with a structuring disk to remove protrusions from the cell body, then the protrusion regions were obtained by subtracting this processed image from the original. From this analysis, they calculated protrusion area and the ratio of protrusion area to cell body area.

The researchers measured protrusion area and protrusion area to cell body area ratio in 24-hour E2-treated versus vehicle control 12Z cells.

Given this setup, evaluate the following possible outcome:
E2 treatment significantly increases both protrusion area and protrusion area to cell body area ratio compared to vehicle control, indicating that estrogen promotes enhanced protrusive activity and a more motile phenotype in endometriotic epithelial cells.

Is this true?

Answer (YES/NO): YES